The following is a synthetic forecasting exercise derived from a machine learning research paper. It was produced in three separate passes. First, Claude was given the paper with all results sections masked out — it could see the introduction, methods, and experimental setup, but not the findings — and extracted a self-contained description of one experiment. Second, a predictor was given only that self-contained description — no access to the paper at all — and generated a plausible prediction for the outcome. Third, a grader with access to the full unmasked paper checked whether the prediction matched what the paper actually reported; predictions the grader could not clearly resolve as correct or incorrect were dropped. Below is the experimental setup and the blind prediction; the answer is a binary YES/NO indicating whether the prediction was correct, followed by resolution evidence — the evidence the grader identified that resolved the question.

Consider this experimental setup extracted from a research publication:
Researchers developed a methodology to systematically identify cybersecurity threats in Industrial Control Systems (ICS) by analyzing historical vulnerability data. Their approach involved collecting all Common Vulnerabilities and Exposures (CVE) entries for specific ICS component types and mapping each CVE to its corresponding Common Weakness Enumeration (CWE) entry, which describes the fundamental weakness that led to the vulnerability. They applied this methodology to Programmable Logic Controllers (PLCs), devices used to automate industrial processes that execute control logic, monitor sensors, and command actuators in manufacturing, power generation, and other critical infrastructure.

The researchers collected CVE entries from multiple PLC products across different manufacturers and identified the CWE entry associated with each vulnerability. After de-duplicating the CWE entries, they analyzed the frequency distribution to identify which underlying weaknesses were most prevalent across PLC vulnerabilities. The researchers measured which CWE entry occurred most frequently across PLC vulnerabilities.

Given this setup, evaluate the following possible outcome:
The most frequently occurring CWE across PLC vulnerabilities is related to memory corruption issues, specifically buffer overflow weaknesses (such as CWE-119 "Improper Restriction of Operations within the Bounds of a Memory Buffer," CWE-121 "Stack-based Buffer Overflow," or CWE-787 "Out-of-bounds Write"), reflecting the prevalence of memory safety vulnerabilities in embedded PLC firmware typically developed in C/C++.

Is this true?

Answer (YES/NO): YES